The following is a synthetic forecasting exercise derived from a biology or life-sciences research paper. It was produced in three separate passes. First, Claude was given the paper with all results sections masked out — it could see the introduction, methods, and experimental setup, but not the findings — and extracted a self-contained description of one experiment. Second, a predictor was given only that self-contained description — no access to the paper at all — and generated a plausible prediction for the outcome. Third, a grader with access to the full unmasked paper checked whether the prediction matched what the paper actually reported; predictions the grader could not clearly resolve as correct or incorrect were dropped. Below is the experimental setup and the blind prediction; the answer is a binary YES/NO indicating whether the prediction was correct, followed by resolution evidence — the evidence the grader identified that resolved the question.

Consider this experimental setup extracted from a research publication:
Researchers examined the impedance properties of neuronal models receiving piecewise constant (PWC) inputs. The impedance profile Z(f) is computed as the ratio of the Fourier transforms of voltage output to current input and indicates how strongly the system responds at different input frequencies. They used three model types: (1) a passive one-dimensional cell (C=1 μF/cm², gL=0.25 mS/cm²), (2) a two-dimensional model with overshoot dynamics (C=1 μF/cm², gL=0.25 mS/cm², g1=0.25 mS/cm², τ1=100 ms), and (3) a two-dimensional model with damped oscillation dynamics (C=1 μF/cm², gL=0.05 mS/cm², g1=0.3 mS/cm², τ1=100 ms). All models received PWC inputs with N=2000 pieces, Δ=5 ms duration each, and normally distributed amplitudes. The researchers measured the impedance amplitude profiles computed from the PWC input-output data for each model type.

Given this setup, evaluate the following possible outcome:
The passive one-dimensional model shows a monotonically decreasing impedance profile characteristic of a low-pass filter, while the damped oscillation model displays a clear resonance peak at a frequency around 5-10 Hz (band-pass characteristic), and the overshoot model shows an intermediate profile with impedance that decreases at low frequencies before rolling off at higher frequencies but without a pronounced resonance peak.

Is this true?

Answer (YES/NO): NO